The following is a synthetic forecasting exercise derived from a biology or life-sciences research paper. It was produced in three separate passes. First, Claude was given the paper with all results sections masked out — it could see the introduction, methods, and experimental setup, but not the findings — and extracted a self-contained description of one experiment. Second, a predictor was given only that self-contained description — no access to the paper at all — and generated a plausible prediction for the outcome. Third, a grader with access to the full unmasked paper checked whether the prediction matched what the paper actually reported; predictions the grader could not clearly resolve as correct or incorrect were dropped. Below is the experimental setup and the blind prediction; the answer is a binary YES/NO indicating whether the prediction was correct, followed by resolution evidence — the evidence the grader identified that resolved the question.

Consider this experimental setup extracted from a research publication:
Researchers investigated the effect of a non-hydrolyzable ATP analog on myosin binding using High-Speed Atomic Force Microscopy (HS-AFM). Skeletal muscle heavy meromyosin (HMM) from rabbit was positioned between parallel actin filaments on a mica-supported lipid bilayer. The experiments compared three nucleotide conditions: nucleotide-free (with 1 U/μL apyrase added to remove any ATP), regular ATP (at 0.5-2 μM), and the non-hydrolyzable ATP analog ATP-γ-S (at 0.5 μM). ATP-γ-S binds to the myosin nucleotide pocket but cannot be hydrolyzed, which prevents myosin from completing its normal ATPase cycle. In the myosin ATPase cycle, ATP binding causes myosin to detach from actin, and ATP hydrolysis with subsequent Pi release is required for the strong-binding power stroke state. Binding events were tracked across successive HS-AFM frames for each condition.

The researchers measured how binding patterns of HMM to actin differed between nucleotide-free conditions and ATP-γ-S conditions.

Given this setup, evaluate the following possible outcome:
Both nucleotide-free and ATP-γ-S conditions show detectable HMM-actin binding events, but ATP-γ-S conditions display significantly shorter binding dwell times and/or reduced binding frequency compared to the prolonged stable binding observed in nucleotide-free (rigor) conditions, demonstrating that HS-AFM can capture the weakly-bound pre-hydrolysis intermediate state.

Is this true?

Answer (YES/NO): NO